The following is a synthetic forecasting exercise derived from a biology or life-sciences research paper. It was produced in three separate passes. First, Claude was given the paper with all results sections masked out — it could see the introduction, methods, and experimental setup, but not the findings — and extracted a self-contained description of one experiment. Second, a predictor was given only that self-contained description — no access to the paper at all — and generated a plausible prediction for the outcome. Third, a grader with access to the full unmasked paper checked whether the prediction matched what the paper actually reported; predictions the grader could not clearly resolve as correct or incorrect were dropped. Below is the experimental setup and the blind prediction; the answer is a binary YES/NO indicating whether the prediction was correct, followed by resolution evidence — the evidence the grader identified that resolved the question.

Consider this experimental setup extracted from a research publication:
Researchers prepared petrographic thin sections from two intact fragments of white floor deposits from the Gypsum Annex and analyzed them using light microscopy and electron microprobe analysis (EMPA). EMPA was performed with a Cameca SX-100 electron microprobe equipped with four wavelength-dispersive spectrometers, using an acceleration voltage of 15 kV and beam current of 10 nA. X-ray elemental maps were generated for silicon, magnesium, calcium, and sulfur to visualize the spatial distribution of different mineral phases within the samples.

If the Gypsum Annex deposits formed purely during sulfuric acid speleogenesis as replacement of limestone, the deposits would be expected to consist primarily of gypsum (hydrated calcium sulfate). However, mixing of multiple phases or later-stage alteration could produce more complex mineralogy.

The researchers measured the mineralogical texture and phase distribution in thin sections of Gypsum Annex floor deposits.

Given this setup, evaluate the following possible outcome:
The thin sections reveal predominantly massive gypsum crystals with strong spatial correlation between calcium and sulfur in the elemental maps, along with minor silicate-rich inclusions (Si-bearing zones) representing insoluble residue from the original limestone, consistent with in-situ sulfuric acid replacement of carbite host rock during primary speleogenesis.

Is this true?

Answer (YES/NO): NO